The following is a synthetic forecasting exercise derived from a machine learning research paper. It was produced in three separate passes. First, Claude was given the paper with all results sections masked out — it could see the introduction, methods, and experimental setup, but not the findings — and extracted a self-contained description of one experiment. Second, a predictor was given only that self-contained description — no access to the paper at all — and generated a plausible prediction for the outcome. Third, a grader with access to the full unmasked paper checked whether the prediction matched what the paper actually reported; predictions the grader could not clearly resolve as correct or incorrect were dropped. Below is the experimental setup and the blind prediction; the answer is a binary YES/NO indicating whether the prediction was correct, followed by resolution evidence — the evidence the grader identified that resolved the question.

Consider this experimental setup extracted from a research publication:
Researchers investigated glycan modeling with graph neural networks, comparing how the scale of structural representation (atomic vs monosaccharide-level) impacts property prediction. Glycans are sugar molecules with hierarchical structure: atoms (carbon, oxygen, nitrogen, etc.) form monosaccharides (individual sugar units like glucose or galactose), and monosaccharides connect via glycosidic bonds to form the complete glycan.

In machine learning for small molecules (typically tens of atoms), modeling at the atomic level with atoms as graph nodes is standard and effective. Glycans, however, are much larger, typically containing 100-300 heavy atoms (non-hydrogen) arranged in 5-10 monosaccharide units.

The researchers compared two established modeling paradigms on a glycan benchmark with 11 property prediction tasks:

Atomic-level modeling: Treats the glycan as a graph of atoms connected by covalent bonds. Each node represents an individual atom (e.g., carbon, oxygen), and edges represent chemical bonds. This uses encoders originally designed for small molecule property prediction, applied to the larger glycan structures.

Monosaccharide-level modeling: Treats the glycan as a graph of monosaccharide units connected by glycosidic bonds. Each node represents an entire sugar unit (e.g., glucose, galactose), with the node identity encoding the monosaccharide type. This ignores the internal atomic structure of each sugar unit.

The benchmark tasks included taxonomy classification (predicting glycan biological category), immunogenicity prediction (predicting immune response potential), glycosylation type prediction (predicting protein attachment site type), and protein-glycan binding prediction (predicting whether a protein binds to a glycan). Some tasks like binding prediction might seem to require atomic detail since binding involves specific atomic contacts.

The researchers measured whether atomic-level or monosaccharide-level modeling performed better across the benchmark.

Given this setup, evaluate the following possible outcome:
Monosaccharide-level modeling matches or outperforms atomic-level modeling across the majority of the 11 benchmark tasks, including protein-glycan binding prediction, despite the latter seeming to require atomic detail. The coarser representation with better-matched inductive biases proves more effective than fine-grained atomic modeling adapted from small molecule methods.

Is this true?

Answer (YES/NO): YES